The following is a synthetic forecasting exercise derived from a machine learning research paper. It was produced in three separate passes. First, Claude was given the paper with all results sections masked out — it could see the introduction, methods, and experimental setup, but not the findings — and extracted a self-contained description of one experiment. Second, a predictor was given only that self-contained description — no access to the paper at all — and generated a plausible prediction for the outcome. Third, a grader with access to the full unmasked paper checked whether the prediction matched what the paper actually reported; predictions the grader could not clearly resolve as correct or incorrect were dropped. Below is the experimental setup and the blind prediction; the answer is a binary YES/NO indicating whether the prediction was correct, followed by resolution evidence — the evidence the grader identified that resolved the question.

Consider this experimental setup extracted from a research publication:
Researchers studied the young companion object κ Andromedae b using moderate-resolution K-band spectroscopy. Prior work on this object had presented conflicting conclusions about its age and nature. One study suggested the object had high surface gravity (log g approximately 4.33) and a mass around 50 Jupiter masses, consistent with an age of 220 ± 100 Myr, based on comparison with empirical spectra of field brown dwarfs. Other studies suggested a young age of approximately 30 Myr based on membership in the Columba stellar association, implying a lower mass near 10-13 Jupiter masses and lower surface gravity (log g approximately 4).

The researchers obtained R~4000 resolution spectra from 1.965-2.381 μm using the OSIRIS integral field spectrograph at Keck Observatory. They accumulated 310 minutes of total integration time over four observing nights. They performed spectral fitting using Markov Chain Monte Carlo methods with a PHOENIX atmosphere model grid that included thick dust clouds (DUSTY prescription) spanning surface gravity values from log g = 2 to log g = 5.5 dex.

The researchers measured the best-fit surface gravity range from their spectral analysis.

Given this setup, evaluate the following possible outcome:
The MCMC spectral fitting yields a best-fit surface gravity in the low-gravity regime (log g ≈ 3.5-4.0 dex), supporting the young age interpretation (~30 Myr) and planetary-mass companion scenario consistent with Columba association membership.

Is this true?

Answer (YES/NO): YES